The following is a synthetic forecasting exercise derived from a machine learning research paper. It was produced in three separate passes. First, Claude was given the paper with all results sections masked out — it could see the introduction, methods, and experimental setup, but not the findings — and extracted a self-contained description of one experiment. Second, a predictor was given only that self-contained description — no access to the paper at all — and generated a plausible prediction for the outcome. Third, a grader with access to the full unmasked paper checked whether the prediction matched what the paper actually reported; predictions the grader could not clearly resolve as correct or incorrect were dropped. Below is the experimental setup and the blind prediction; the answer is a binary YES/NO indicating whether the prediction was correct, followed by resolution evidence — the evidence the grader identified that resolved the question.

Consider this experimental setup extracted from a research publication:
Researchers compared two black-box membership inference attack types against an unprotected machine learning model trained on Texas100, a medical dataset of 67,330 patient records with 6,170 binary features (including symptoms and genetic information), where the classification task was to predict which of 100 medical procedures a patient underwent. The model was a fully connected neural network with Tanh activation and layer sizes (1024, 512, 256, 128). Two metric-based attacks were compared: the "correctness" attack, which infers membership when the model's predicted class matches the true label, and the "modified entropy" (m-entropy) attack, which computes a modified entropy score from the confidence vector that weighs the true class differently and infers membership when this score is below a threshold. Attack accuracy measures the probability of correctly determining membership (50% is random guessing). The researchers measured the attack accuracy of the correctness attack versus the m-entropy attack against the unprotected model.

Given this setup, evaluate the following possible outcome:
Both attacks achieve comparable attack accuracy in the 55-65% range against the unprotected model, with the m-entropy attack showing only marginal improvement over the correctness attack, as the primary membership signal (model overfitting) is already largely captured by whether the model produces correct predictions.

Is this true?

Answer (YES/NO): NO